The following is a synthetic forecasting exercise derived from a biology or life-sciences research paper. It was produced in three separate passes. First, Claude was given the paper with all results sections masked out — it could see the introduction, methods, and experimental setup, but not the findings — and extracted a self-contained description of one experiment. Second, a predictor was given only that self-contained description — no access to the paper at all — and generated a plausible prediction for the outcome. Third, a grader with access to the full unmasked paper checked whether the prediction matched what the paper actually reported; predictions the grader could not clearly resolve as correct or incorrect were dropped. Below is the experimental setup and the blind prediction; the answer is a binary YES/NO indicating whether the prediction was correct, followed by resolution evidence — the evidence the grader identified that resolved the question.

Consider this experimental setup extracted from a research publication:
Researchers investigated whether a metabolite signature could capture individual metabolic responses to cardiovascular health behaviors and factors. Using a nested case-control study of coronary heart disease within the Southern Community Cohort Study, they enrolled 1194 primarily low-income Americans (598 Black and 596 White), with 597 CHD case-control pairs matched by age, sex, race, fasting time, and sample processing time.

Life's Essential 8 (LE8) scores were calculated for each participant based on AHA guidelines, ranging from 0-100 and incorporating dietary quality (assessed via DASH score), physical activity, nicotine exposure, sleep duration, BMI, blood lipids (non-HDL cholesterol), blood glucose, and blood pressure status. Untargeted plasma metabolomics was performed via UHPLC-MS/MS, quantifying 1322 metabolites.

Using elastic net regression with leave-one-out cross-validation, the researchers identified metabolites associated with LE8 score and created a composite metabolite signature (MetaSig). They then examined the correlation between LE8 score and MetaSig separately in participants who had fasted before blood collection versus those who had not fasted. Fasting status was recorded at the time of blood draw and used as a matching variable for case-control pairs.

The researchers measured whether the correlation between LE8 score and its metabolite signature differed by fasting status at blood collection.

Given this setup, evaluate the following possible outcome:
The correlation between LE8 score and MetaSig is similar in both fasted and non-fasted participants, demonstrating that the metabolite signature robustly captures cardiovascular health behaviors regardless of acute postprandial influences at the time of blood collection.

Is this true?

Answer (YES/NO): YES